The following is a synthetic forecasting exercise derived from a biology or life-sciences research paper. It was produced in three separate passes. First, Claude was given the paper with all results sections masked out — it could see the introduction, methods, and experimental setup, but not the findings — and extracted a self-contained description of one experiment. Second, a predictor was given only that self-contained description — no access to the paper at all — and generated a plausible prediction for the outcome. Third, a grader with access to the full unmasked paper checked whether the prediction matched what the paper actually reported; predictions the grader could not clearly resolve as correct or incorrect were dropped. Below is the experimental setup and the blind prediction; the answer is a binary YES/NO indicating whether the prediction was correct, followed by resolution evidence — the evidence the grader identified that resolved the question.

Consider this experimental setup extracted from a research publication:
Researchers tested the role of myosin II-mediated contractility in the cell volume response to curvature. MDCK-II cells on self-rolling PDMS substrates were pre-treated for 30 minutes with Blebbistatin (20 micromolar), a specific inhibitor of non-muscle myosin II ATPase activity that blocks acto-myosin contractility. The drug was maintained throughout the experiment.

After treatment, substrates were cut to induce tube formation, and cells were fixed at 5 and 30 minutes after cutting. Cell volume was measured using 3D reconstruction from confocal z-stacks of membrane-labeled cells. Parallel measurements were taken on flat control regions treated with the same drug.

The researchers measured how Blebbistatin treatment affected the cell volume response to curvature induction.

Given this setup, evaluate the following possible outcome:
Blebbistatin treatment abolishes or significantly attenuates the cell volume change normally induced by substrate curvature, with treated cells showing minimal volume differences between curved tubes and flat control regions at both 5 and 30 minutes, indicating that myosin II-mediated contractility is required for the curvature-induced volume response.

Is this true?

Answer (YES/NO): NO